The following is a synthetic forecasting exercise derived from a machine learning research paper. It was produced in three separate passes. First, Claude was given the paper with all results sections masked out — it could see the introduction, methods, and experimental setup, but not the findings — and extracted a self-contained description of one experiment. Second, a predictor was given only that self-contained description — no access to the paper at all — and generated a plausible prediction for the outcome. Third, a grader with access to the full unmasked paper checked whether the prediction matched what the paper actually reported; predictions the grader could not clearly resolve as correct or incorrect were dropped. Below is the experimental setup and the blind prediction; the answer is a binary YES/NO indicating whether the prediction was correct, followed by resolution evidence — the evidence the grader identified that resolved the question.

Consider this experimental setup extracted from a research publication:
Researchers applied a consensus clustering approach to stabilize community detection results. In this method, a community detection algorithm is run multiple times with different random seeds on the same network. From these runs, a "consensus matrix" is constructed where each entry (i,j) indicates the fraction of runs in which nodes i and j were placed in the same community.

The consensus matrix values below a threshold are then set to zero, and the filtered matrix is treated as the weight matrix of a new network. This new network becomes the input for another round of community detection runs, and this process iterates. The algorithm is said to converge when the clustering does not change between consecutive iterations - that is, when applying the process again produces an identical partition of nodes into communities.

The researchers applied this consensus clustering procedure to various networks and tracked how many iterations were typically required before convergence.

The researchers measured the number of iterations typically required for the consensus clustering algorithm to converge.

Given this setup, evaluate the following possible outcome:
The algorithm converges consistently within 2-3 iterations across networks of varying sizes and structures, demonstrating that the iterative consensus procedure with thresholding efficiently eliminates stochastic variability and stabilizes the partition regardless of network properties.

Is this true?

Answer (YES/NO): NO